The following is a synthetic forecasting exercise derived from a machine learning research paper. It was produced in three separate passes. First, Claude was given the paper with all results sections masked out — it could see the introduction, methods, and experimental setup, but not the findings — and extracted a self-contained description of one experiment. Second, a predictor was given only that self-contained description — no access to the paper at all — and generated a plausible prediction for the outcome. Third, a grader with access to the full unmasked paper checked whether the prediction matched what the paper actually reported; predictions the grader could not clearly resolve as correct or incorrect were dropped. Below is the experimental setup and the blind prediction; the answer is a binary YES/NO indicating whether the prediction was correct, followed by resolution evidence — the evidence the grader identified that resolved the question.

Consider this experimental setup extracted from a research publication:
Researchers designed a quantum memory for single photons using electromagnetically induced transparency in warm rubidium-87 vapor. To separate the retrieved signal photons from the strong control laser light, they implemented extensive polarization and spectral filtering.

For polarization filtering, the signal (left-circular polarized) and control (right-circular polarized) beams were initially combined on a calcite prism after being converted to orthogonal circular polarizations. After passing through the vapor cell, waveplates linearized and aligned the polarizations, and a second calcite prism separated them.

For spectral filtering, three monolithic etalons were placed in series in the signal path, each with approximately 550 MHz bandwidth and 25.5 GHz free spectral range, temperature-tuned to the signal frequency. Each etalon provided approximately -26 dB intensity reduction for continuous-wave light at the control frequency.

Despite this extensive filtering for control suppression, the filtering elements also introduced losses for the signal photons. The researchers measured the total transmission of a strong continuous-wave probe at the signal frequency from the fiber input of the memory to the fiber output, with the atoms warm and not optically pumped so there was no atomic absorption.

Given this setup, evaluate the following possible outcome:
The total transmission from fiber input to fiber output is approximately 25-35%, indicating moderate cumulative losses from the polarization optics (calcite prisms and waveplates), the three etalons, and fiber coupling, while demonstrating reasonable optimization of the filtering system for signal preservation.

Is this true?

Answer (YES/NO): YES